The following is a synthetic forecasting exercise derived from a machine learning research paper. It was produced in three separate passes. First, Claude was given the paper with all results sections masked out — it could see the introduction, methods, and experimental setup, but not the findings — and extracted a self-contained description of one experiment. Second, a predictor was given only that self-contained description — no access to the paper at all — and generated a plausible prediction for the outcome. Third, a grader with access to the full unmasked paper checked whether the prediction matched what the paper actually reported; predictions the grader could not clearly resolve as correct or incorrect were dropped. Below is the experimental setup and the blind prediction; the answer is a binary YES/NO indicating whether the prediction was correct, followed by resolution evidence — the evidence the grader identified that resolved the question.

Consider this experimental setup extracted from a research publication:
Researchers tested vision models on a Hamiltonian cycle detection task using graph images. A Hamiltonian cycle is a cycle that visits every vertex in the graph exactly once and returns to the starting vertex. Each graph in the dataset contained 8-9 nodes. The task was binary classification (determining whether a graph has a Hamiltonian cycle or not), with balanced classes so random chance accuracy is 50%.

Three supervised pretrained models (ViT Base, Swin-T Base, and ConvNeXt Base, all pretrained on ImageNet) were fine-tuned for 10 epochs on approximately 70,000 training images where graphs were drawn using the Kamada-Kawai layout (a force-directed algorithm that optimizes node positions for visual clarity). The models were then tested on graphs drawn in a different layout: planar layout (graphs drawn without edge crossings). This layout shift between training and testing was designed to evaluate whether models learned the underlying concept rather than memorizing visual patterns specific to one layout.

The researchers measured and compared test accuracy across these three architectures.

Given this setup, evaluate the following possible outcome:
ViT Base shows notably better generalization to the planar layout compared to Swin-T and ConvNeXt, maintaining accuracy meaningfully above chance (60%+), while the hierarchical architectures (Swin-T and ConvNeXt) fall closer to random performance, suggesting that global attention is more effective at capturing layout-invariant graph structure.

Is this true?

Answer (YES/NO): NO